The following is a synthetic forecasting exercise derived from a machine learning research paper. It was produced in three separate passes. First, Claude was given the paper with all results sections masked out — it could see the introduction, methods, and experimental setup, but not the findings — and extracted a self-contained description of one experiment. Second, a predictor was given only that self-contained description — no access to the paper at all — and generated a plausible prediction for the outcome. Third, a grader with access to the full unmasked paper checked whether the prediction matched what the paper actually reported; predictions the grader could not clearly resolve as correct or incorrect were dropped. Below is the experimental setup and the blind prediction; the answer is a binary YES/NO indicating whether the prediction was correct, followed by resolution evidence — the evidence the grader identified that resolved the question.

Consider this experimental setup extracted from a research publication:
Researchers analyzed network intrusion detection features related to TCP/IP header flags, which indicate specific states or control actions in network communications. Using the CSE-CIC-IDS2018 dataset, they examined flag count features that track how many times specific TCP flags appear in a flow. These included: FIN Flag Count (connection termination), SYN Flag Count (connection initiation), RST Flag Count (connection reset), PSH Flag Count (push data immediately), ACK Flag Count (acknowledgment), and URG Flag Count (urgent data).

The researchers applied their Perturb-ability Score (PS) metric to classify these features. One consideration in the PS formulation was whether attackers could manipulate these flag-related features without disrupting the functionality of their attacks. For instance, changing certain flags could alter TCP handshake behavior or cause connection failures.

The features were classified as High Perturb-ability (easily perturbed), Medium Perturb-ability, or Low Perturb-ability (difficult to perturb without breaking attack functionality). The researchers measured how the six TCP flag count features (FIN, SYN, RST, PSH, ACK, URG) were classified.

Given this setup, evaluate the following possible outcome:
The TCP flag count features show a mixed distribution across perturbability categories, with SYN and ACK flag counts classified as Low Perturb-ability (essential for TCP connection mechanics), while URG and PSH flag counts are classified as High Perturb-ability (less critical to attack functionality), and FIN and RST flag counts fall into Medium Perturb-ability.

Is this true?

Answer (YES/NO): NO